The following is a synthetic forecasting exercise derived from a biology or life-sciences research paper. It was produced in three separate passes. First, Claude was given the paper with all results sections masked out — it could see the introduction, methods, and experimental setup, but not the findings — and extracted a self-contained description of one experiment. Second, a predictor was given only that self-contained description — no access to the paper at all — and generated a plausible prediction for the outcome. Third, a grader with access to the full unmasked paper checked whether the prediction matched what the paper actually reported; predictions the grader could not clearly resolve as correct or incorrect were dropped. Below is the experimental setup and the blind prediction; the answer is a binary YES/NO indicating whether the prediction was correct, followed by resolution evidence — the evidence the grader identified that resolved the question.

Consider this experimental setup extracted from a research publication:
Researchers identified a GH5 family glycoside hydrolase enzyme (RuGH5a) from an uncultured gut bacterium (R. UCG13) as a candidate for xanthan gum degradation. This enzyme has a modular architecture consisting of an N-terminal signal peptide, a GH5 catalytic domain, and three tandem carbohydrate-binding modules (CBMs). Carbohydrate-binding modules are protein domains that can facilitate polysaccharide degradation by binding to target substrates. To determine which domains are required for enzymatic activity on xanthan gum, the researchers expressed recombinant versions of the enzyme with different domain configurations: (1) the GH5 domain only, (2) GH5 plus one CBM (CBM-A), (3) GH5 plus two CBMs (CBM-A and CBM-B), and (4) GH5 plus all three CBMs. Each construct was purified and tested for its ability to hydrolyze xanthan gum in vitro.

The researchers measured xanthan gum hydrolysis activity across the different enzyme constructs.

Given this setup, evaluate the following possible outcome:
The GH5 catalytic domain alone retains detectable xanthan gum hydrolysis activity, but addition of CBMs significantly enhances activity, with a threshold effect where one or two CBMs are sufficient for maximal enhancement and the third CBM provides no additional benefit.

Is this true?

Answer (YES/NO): NO